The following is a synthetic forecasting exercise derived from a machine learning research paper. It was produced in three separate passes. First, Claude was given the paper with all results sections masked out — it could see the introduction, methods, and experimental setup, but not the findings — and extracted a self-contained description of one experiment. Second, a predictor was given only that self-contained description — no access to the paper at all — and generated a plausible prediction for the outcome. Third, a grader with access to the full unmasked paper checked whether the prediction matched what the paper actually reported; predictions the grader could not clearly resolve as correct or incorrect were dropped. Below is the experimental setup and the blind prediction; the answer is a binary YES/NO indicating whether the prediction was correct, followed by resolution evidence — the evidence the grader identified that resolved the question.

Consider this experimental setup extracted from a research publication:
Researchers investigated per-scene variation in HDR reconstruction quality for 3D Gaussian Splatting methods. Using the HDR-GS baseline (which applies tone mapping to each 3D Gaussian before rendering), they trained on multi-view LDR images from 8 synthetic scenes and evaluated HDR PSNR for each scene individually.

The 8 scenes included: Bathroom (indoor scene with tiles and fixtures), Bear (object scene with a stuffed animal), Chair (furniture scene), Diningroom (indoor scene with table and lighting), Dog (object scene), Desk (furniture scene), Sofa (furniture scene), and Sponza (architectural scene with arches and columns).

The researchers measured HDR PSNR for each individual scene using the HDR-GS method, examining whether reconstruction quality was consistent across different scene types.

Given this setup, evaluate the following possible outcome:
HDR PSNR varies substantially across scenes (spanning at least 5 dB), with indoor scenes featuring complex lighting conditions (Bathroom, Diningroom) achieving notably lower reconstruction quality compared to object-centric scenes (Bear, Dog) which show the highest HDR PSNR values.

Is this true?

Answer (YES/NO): NO